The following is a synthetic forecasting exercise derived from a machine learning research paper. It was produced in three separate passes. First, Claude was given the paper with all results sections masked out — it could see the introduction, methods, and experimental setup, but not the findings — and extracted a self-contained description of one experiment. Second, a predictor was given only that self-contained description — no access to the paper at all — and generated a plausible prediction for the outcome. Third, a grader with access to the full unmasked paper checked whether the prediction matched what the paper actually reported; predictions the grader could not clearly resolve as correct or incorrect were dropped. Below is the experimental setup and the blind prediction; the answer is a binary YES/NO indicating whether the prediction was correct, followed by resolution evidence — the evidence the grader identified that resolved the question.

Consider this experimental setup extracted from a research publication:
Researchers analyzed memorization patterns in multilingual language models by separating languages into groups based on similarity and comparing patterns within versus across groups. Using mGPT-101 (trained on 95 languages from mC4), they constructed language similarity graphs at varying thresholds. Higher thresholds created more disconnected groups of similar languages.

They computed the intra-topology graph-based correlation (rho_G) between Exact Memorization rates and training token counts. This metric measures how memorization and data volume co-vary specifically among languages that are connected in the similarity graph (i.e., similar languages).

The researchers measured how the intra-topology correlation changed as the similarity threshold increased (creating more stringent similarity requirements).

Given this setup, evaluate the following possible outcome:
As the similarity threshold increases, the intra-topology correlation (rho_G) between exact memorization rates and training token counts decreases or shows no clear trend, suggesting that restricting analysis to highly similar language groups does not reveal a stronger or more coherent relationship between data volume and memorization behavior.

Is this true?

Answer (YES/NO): NO